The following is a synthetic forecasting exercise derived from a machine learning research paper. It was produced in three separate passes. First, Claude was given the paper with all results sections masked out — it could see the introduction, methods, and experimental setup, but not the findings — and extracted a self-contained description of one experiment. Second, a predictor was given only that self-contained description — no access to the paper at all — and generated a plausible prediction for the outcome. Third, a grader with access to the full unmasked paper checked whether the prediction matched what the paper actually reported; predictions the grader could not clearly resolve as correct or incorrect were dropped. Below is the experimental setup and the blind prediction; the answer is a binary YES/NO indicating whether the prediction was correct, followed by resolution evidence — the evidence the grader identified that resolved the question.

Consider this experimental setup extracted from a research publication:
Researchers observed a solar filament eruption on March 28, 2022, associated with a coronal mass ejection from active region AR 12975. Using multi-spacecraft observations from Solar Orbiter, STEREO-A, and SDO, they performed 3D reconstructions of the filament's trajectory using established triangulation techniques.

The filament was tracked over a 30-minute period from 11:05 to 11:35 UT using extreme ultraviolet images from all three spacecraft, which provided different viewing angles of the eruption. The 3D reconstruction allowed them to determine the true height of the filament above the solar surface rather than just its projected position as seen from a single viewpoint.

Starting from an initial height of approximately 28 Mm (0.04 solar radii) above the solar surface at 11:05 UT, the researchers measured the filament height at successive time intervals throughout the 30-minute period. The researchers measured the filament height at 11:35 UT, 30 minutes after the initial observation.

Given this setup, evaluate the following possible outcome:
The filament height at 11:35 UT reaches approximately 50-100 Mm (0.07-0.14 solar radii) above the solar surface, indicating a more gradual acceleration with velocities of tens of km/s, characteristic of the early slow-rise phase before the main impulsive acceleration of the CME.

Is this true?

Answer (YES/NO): NO